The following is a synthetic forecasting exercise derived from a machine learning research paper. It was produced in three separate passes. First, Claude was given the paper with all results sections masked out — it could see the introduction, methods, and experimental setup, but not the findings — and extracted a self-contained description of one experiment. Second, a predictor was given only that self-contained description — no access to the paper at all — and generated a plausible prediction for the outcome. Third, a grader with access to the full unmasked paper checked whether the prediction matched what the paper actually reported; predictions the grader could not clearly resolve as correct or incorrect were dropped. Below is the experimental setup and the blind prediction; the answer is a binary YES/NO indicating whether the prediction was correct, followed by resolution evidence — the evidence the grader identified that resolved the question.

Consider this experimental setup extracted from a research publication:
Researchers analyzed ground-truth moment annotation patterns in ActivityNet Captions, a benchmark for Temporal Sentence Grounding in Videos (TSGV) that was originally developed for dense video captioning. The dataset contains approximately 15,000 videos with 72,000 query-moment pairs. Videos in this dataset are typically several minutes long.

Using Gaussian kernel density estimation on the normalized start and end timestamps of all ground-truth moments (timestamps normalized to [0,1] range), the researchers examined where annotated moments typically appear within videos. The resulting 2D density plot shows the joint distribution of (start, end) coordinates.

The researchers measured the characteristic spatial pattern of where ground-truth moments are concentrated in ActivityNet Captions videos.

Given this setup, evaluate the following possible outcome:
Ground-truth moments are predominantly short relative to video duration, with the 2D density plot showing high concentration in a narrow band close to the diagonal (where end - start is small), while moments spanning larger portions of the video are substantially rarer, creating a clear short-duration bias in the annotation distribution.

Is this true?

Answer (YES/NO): NO